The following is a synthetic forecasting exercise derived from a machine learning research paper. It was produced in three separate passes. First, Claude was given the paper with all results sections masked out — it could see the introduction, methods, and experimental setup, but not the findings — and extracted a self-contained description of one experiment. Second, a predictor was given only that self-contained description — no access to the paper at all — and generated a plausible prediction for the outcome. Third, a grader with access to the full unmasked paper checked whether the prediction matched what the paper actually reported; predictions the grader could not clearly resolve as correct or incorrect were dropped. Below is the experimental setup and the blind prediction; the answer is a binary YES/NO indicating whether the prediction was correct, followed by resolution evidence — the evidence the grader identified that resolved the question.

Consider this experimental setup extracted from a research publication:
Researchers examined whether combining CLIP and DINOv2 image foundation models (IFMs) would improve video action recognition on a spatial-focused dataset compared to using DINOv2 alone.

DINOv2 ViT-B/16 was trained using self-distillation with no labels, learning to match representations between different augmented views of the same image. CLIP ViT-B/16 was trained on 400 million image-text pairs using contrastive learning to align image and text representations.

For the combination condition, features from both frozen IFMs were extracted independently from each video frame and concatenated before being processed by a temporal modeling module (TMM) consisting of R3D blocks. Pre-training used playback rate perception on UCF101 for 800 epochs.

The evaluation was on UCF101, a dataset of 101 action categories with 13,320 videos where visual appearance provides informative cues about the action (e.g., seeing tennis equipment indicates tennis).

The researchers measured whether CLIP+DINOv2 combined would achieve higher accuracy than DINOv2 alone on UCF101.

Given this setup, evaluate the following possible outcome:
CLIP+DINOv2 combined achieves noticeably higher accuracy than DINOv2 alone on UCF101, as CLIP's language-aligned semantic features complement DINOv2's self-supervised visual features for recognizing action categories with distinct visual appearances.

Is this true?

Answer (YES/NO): NO